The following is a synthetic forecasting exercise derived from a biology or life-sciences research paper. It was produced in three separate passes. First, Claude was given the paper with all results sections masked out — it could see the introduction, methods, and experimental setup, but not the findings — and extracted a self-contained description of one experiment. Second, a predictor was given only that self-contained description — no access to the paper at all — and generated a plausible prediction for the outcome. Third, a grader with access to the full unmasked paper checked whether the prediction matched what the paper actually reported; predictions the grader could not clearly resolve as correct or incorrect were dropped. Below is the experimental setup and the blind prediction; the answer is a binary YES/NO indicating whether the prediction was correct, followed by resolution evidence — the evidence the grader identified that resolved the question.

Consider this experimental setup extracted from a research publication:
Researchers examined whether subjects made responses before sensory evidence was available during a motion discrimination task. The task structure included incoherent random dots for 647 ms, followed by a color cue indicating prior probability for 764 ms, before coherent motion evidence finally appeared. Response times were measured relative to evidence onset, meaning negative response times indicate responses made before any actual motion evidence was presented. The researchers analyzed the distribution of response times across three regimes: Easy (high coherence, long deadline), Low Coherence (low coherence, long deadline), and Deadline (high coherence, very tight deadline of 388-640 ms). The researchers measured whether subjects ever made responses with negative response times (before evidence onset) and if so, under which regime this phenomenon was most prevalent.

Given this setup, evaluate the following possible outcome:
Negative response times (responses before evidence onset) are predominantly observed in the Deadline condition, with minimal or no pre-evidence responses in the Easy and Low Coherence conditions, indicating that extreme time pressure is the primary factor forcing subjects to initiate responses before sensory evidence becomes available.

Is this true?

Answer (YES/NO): YES